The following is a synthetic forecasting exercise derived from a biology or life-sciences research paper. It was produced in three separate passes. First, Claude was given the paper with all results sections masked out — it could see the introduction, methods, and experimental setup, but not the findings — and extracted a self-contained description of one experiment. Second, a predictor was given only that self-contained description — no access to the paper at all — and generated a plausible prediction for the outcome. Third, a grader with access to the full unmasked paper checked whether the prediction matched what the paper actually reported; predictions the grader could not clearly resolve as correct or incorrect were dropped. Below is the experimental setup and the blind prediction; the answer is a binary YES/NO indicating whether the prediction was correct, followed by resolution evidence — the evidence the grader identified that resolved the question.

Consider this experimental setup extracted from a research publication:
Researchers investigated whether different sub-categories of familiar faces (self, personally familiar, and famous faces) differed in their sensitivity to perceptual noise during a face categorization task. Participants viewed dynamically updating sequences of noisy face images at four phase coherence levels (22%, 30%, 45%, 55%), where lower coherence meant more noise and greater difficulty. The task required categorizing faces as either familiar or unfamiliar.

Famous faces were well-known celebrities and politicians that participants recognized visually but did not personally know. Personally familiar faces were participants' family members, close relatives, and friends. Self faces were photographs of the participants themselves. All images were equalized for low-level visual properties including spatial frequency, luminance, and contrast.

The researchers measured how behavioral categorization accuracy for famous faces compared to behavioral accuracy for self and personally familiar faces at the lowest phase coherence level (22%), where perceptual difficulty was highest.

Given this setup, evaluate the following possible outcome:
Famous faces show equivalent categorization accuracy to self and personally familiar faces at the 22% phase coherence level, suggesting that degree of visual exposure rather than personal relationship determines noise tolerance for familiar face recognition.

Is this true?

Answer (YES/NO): NO